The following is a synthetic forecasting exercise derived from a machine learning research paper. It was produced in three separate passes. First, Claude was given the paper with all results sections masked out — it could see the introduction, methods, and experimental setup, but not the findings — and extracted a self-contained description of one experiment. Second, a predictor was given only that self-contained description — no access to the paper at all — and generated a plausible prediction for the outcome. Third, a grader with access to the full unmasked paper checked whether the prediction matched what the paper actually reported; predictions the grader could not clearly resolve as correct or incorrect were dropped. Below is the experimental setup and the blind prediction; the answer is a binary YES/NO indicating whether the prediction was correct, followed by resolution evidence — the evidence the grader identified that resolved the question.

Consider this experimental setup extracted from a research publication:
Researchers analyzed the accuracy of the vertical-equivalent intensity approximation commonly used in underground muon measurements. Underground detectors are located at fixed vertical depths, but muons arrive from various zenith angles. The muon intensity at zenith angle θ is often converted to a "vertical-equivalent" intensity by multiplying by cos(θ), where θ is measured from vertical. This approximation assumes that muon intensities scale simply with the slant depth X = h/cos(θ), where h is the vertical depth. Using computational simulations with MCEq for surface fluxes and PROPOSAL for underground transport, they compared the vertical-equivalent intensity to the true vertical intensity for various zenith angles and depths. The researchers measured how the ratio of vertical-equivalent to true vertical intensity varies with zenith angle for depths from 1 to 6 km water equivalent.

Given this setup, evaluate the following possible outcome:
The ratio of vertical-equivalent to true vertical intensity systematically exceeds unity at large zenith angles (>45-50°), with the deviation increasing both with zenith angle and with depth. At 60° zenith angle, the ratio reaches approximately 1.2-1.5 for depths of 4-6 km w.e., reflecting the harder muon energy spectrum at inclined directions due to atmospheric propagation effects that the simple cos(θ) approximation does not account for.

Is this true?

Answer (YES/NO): NO